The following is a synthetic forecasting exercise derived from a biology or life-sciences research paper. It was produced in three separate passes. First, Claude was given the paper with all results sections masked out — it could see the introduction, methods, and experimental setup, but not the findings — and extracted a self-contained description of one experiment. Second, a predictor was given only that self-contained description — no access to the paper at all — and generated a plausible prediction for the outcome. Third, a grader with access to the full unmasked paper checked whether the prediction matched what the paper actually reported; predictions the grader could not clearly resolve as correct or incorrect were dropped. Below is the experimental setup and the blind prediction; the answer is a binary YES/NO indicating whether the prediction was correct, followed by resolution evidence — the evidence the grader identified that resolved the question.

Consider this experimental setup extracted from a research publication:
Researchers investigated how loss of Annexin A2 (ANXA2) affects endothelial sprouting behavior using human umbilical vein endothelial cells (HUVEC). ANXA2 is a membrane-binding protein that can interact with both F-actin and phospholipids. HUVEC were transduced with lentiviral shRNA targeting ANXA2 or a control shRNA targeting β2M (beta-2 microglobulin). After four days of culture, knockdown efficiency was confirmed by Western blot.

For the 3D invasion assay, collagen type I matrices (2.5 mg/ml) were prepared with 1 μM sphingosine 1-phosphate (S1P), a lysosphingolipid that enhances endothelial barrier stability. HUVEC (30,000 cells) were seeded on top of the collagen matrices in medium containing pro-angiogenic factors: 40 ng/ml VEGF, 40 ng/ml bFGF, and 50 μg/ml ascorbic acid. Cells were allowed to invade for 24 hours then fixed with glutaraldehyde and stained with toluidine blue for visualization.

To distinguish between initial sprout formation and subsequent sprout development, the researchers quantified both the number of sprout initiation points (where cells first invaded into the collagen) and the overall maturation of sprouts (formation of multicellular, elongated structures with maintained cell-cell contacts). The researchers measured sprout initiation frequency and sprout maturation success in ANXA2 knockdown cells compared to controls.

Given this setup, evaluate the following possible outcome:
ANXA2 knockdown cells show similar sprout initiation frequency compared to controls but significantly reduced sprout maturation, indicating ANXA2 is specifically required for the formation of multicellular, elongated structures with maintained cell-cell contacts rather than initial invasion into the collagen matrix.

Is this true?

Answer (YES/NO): NO